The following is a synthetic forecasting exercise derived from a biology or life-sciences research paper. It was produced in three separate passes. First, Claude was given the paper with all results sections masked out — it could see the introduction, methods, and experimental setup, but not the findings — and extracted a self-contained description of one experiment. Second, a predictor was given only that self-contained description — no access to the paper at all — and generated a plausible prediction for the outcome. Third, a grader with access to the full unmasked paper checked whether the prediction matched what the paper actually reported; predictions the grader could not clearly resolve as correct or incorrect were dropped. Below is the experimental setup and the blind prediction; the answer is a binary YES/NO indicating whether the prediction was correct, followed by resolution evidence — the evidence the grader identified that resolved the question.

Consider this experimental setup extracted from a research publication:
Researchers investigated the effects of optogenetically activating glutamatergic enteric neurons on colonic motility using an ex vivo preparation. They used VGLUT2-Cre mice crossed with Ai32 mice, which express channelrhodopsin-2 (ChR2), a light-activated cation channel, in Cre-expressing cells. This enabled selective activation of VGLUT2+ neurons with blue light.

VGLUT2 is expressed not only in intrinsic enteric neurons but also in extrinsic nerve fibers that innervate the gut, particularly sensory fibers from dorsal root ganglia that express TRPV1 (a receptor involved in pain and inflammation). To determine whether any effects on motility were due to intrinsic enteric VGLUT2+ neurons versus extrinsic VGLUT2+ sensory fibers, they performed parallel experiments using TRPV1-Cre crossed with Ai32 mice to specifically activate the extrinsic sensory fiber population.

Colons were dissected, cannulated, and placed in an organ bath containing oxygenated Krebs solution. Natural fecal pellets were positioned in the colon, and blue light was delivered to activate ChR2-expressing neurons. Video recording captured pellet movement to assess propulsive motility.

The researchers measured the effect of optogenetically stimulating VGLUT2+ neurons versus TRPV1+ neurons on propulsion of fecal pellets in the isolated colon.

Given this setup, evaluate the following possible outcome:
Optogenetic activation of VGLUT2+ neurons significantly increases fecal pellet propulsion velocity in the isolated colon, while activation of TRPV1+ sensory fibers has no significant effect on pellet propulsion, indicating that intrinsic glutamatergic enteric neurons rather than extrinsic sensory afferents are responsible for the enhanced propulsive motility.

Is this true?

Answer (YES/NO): NO